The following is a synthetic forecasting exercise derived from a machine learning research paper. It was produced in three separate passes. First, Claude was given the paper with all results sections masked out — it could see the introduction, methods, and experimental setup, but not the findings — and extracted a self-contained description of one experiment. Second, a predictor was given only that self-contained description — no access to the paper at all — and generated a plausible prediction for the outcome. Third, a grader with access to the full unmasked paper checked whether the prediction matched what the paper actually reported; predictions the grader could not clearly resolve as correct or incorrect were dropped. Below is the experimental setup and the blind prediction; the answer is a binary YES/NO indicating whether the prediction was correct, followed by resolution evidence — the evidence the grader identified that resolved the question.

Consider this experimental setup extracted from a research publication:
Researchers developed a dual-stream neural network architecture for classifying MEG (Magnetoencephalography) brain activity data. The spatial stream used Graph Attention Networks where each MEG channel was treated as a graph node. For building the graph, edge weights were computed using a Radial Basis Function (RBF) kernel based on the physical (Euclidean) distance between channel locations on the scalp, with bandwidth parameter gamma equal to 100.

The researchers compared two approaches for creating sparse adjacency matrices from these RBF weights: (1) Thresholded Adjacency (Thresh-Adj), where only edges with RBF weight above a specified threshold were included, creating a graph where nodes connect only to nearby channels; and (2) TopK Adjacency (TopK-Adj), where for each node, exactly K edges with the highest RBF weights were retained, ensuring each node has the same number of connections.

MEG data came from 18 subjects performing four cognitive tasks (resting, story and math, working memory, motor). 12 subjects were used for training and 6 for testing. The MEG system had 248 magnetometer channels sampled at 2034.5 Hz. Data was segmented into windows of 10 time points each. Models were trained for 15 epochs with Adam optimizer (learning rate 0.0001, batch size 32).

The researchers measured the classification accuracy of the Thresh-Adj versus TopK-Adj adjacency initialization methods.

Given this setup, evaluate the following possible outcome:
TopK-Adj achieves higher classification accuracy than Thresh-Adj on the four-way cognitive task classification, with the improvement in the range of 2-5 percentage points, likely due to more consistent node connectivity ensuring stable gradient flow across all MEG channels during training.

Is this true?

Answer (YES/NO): NO